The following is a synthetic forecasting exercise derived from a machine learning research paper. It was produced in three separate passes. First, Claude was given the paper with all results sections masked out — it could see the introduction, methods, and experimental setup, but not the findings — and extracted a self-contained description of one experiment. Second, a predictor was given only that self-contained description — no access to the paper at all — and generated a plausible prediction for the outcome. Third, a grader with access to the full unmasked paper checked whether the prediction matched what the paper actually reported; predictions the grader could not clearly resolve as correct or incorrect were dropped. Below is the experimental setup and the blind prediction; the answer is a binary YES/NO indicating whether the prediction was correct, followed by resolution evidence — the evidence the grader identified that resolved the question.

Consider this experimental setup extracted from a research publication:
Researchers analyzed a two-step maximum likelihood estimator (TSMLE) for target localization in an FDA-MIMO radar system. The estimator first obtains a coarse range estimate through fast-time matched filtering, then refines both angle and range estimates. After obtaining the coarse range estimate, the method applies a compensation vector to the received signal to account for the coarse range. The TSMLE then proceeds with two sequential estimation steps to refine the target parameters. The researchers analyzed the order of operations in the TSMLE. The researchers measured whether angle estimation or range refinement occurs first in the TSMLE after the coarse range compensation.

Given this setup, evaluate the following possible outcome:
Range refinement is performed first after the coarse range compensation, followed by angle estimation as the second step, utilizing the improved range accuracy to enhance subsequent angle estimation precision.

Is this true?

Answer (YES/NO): NO